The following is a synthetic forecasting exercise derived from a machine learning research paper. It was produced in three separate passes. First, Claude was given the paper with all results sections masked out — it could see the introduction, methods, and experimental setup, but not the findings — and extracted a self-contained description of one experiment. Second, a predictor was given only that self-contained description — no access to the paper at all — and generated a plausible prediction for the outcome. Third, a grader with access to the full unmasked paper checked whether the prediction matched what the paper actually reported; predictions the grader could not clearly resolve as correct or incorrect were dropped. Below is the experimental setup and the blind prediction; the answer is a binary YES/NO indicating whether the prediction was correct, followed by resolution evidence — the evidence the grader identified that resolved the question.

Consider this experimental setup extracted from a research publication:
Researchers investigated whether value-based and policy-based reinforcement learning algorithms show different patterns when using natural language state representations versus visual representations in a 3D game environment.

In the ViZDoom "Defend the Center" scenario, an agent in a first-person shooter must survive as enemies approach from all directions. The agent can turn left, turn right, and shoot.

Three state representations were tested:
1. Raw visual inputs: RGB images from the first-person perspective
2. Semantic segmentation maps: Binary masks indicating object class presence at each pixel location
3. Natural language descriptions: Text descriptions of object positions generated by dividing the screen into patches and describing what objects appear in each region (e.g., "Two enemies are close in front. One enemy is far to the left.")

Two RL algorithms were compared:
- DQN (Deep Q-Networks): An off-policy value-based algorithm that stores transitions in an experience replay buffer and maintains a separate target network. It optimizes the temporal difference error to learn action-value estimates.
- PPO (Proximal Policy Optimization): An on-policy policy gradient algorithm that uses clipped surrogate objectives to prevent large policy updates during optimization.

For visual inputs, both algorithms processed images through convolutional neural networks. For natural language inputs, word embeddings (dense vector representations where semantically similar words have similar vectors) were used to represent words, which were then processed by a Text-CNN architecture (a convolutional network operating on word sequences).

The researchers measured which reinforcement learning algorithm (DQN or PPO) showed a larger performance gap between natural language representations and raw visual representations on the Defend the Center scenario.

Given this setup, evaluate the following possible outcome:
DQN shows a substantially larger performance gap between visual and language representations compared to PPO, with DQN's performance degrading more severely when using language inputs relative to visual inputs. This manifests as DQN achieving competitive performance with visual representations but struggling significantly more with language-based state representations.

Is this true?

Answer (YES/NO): NO